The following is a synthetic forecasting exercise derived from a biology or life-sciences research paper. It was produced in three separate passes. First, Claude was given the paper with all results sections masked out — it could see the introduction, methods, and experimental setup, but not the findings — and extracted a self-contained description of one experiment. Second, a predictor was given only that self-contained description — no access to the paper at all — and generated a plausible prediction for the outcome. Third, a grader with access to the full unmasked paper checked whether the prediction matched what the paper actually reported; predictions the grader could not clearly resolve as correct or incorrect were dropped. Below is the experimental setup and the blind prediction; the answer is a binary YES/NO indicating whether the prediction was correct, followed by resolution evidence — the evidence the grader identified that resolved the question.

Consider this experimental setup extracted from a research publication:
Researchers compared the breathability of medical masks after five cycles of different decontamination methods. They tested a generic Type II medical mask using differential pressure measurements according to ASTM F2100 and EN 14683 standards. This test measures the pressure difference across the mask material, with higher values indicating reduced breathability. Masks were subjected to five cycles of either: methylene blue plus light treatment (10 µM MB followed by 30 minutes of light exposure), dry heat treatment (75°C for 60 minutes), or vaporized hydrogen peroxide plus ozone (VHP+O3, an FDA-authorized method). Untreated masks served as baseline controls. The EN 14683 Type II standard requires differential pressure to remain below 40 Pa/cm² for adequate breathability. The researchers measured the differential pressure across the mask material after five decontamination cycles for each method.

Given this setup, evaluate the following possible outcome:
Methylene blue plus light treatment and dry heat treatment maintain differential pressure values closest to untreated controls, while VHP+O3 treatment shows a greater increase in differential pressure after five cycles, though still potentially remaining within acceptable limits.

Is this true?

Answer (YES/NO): YES